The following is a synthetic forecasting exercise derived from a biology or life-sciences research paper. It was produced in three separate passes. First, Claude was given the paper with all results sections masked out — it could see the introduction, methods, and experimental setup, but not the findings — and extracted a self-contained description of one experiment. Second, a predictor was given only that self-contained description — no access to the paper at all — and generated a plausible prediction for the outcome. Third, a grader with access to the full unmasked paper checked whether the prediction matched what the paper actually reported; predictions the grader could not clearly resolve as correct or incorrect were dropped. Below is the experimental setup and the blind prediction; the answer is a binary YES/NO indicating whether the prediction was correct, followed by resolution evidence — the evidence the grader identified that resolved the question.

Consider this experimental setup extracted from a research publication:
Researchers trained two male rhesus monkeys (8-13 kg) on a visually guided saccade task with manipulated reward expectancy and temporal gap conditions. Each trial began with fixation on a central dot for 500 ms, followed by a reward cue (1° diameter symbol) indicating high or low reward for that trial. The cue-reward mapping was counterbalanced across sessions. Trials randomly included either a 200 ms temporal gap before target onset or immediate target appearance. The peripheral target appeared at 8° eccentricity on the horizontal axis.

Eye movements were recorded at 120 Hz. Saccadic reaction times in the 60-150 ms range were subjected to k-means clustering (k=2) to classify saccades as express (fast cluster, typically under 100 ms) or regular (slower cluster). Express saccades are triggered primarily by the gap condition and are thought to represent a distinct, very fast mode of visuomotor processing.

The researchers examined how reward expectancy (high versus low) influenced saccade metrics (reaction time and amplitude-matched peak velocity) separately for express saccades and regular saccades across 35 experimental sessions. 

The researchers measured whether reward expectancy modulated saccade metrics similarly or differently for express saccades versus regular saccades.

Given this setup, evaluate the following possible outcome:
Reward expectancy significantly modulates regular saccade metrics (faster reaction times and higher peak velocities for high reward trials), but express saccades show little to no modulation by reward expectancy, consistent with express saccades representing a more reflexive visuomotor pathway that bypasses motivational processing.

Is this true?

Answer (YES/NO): YES